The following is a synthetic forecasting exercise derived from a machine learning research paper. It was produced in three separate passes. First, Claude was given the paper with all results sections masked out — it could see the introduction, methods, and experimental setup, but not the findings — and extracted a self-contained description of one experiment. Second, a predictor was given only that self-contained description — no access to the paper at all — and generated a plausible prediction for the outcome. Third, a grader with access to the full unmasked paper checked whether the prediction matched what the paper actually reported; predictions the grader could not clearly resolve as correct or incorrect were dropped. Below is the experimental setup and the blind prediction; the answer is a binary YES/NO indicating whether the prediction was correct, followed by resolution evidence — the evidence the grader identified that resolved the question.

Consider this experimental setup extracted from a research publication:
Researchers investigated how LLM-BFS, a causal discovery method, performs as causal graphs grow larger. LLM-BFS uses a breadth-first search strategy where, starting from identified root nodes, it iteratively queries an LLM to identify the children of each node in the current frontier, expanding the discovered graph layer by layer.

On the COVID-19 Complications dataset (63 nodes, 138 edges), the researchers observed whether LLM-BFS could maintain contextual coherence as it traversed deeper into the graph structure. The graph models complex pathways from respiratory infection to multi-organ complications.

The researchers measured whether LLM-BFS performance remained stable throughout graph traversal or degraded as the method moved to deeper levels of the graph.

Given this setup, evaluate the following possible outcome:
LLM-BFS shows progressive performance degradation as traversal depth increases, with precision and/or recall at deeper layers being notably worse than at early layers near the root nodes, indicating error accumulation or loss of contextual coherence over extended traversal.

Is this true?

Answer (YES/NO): YES